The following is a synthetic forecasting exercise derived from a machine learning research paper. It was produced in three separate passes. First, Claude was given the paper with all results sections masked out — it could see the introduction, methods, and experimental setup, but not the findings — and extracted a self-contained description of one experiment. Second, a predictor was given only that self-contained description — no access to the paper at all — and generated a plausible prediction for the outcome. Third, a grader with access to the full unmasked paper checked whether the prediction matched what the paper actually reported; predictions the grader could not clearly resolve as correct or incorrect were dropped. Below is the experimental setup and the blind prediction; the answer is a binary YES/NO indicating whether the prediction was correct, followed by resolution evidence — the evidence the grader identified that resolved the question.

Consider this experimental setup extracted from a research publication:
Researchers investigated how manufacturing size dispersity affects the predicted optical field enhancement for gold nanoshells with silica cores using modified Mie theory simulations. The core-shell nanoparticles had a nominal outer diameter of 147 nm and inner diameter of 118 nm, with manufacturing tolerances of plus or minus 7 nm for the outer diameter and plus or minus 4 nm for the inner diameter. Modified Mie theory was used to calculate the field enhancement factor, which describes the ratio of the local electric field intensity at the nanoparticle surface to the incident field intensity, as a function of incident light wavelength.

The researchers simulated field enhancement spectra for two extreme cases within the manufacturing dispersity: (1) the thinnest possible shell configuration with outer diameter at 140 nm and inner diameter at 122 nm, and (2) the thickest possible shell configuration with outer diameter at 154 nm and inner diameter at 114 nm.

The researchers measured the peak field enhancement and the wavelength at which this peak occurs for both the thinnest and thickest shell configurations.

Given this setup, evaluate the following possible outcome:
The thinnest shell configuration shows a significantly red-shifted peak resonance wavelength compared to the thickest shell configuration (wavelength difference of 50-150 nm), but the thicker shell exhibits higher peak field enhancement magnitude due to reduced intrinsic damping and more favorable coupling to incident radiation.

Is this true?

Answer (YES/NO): NO